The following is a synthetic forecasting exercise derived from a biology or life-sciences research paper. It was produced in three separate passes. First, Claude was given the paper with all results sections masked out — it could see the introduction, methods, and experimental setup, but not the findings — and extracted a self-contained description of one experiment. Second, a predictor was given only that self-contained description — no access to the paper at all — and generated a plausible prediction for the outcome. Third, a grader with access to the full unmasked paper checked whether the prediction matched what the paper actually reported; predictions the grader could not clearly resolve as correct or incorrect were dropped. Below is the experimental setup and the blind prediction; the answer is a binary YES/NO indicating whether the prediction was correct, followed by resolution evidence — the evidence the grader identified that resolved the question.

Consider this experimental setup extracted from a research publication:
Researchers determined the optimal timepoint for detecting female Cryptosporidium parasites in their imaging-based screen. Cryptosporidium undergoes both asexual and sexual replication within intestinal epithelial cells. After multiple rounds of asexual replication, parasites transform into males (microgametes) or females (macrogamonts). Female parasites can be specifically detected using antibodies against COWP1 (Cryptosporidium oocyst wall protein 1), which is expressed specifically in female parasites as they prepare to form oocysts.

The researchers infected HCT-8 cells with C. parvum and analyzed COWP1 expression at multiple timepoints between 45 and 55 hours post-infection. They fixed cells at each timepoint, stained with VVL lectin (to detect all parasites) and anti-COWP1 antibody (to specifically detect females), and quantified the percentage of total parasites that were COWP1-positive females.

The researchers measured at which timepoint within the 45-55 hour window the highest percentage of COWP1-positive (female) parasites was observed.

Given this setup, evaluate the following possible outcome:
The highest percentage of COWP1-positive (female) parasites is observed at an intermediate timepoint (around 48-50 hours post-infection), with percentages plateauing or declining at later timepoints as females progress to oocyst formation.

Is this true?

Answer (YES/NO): YES